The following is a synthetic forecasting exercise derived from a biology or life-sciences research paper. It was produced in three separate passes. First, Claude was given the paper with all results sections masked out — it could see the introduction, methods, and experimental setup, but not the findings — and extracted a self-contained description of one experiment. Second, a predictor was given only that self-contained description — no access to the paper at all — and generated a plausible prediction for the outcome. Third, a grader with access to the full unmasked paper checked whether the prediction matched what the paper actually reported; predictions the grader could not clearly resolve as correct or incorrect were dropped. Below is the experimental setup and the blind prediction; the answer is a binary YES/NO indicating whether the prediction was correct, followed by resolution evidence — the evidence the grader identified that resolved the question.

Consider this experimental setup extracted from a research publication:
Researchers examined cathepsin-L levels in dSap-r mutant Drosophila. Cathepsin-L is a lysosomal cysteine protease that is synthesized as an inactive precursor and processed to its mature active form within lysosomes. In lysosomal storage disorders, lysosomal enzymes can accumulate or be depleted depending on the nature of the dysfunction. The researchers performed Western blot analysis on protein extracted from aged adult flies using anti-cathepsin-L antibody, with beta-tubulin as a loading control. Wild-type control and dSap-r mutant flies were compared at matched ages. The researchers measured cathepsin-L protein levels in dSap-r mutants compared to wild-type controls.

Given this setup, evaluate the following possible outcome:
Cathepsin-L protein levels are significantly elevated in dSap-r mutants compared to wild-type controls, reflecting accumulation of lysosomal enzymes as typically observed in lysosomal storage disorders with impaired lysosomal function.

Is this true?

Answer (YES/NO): YES